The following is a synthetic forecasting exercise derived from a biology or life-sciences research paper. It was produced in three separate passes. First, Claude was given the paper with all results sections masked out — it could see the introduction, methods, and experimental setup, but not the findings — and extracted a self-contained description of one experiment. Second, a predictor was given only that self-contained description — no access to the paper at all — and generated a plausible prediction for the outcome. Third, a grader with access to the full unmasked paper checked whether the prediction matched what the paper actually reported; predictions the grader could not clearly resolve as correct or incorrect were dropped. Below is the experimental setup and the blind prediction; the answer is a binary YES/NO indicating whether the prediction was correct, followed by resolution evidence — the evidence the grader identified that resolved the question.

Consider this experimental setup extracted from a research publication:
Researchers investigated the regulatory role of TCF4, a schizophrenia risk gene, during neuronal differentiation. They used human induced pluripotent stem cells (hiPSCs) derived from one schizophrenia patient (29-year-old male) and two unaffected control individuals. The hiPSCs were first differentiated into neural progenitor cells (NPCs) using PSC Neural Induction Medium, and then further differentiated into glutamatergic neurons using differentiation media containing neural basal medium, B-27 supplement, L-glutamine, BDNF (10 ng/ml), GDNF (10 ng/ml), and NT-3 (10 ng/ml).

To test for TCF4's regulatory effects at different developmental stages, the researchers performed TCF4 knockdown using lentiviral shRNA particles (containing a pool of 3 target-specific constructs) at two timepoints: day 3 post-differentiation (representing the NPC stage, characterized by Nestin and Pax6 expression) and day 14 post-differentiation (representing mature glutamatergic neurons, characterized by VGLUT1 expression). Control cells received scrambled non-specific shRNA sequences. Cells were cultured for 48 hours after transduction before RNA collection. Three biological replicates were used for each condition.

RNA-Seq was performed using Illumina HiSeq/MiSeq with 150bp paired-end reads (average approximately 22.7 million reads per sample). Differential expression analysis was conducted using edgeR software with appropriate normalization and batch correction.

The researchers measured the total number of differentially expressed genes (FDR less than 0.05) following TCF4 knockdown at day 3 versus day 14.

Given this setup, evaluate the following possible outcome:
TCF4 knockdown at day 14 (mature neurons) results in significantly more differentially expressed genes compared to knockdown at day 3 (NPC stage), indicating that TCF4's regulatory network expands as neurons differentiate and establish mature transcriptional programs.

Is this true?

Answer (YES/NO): NO